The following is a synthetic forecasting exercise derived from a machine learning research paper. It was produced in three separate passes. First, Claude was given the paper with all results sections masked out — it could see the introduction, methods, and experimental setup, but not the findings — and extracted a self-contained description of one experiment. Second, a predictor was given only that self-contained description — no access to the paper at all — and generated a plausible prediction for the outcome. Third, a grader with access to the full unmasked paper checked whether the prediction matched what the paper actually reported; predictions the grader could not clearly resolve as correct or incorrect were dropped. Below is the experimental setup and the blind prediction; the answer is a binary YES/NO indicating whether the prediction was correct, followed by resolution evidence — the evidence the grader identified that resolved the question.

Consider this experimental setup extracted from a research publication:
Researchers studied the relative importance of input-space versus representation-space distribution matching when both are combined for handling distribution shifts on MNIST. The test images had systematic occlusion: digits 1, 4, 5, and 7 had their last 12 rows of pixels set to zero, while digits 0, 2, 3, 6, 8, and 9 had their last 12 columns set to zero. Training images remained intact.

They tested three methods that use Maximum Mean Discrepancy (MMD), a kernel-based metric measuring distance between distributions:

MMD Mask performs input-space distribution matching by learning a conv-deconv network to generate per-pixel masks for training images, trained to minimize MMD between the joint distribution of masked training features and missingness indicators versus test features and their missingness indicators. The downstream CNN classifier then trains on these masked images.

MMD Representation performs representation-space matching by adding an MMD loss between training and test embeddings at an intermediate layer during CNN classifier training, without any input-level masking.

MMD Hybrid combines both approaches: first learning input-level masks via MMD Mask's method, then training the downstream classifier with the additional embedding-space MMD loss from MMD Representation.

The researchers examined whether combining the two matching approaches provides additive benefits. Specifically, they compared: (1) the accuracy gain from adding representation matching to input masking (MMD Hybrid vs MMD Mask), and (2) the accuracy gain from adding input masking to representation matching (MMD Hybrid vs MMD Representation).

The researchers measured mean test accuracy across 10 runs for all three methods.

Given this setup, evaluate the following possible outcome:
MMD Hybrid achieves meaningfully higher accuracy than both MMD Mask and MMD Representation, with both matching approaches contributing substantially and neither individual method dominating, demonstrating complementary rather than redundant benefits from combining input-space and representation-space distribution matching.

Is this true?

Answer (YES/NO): NO